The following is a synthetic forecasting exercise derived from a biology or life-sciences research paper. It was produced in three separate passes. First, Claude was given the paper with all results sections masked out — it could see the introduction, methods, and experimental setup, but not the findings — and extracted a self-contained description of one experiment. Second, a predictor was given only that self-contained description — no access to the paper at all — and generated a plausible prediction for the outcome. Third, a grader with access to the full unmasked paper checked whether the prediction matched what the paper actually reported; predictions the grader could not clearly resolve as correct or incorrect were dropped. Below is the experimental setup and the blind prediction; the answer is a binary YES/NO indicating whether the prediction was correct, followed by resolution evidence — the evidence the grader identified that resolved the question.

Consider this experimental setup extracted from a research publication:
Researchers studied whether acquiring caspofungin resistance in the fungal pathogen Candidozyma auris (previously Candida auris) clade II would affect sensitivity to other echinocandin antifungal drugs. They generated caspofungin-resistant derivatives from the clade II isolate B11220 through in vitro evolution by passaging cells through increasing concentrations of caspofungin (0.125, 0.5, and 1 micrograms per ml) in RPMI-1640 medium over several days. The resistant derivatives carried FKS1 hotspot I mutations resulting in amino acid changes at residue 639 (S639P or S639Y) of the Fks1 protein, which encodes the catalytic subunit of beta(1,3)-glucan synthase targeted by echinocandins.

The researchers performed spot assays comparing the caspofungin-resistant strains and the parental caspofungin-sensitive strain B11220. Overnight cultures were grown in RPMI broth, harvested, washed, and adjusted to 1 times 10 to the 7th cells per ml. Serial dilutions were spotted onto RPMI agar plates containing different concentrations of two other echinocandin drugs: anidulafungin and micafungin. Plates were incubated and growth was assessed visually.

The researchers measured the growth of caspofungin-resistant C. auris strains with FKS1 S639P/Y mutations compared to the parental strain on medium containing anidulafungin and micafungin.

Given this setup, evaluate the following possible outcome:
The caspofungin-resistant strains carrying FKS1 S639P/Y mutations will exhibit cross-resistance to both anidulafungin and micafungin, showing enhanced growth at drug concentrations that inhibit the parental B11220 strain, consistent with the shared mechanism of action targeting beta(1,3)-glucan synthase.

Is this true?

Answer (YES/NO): YES